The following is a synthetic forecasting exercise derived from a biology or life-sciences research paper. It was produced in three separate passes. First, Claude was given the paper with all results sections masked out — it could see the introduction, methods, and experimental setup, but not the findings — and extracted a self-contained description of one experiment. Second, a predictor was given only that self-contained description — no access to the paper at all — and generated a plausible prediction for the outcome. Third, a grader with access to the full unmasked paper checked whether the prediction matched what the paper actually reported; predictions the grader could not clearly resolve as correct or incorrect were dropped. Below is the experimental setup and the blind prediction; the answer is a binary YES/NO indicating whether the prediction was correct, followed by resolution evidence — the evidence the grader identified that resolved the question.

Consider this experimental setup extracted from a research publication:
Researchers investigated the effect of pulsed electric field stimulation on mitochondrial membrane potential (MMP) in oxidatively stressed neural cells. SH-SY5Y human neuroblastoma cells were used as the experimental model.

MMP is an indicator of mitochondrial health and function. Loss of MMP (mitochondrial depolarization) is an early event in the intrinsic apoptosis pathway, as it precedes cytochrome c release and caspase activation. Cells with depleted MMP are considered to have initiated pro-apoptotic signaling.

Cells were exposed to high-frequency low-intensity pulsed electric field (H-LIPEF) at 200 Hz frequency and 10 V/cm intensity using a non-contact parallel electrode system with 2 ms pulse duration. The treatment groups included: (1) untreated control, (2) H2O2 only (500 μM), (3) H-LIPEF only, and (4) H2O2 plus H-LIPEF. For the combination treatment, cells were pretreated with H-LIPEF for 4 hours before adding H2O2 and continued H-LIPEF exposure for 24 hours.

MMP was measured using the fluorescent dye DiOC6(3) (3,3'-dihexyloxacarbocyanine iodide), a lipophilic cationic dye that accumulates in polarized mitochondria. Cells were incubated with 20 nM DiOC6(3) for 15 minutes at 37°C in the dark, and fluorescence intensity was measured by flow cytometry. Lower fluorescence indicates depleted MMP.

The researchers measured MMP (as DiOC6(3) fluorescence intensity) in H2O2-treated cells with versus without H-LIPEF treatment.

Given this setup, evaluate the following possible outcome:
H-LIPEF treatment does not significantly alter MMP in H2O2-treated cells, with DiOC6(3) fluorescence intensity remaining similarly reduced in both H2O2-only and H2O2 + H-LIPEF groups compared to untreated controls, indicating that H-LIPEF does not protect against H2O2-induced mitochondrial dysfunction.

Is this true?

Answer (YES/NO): NO